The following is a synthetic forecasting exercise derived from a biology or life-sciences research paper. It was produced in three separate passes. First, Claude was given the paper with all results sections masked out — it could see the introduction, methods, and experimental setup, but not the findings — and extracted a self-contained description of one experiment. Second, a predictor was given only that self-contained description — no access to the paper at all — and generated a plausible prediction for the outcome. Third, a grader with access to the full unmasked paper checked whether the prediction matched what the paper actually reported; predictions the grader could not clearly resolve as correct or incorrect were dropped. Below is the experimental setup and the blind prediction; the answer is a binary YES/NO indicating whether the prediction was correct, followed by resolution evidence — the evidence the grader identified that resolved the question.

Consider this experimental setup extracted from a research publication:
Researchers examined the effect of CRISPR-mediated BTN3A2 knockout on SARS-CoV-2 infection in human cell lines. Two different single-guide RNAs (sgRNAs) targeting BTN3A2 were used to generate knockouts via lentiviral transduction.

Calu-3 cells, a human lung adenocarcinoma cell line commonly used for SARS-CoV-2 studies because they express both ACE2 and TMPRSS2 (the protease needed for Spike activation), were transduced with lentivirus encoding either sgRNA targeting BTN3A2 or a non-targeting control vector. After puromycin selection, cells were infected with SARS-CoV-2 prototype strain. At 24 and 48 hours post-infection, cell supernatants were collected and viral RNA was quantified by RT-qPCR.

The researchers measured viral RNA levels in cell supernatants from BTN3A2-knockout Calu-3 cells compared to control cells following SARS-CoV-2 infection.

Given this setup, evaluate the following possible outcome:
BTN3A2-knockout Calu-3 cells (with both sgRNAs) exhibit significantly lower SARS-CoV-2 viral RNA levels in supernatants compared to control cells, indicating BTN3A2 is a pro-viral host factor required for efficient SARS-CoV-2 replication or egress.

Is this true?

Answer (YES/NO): NO